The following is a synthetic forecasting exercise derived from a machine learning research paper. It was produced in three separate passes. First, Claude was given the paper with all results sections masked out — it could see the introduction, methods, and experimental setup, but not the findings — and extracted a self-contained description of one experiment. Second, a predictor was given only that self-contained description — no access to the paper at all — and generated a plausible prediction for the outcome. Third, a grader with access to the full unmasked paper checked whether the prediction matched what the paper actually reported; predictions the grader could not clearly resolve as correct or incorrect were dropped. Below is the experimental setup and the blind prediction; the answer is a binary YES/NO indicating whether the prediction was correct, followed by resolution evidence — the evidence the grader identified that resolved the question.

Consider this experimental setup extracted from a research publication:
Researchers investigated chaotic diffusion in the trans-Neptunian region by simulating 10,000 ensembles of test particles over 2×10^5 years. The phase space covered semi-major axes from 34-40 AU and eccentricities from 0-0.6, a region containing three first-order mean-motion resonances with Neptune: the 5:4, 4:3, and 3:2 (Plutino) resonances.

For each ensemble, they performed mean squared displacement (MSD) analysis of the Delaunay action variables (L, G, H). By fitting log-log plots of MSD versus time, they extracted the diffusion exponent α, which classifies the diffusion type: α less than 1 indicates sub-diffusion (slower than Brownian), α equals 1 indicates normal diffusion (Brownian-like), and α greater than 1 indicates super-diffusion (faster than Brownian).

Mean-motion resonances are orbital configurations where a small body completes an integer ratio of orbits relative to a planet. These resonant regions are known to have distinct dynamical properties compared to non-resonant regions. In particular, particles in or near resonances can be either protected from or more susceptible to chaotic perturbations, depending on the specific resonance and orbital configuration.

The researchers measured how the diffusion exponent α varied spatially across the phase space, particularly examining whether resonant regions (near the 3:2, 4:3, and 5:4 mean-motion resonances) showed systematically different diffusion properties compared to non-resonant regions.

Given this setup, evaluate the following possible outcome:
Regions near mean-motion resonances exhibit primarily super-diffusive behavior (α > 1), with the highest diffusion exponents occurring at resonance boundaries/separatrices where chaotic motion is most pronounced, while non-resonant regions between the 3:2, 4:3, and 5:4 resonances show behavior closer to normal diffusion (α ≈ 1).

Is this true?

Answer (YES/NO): NO